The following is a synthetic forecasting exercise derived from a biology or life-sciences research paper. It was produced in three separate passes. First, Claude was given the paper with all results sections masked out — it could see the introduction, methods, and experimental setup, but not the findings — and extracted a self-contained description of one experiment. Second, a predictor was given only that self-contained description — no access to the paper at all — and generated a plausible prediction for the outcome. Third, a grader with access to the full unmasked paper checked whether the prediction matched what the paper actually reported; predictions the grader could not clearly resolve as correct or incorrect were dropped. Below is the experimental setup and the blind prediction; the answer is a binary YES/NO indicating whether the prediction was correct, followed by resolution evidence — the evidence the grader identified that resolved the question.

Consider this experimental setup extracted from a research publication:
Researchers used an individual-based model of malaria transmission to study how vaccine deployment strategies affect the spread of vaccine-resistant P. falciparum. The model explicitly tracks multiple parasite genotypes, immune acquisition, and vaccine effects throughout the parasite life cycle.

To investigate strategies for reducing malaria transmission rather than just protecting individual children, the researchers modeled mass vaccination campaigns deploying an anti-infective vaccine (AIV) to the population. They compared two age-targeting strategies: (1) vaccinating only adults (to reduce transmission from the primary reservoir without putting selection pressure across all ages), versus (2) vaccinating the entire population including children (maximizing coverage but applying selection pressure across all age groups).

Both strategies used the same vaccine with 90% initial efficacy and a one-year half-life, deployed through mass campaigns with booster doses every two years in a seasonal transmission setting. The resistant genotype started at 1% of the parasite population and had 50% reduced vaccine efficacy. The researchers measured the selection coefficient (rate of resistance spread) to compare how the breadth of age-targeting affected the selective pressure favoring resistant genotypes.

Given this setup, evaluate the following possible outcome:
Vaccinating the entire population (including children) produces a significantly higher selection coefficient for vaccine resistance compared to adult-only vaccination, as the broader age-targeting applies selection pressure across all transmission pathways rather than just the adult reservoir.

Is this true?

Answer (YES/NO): YES